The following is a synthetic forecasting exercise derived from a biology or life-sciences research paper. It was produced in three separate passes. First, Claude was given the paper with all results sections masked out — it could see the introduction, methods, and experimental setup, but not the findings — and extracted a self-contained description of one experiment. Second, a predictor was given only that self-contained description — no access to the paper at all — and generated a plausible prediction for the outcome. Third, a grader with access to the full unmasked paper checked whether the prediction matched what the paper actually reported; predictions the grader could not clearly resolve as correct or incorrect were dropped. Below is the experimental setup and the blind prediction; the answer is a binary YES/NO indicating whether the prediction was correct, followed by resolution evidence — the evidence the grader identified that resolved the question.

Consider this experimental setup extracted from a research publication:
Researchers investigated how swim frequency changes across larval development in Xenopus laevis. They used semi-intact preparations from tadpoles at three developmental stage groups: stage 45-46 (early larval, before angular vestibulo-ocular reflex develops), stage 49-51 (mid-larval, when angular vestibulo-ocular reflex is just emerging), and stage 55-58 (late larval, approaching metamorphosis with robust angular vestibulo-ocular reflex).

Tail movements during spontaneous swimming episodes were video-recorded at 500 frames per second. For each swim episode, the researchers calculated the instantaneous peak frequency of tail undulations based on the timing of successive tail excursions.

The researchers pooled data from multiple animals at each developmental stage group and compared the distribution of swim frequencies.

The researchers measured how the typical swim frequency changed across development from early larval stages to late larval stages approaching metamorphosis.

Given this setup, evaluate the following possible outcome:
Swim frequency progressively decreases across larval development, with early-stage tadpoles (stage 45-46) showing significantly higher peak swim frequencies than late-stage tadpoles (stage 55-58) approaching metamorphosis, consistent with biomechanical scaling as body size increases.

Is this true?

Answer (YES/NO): YES